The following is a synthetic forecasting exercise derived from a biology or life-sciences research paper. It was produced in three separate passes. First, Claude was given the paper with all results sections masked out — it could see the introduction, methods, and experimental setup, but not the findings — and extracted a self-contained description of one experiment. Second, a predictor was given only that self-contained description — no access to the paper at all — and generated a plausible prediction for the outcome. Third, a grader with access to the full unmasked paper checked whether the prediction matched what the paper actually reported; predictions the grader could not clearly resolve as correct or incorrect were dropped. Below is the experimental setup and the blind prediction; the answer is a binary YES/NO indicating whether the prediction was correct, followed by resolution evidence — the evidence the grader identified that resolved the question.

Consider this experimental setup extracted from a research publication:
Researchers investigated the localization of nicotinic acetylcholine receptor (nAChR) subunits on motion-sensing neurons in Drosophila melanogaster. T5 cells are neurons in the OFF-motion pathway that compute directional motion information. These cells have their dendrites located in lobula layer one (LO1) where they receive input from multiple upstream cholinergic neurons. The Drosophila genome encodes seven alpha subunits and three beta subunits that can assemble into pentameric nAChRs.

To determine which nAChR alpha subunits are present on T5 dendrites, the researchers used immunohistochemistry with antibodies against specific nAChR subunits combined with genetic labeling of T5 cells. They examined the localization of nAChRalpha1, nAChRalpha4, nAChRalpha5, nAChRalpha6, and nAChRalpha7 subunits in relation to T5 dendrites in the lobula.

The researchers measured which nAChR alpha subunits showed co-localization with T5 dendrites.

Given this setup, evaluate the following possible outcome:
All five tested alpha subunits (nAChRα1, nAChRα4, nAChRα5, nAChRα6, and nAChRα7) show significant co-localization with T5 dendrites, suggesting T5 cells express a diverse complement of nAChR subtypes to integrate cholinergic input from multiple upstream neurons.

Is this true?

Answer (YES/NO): NO